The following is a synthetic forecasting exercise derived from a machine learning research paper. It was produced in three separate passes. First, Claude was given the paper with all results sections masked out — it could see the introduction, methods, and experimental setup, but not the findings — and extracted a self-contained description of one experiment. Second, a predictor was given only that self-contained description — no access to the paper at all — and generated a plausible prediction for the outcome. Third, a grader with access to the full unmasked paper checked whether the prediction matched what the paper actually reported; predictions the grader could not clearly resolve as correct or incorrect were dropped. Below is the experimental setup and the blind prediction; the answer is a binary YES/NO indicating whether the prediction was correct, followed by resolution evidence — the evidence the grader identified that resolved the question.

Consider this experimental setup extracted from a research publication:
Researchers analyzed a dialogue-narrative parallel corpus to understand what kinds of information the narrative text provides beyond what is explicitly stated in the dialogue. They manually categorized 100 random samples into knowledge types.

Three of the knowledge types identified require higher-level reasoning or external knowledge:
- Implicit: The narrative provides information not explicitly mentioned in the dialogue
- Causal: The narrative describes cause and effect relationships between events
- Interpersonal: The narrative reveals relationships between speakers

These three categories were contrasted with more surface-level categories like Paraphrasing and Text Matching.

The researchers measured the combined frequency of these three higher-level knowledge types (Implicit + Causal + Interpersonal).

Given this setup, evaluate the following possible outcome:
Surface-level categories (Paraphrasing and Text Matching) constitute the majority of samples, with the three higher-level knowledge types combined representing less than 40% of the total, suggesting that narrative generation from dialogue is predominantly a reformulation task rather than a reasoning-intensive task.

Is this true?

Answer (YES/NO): NO